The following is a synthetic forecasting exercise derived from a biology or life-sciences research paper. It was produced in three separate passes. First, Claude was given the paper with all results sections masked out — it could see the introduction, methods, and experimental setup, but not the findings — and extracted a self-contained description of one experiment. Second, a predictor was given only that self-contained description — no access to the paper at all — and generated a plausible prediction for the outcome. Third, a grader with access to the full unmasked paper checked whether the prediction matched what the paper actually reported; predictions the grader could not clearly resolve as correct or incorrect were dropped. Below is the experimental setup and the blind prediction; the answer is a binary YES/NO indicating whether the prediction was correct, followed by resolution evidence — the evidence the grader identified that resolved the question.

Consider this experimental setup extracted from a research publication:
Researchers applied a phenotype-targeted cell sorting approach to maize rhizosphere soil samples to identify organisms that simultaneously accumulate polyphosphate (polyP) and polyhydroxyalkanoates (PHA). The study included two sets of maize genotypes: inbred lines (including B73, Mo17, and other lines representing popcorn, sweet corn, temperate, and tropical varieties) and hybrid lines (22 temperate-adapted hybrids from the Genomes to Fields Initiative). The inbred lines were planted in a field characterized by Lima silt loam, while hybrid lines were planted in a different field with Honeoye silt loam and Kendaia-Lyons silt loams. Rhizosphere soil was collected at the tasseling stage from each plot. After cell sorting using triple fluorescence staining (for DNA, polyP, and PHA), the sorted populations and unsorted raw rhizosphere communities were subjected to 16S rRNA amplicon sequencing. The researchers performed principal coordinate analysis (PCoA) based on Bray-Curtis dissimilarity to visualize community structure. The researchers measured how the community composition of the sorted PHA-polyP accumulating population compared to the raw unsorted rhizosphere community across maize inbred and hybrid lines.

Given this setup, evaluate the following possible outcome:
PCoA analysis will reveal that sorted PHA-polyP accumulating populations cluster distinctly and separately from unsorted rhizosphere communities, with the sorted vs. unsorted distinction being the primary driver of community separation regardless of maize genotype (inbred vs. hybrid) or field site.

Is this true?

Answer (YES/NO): YES